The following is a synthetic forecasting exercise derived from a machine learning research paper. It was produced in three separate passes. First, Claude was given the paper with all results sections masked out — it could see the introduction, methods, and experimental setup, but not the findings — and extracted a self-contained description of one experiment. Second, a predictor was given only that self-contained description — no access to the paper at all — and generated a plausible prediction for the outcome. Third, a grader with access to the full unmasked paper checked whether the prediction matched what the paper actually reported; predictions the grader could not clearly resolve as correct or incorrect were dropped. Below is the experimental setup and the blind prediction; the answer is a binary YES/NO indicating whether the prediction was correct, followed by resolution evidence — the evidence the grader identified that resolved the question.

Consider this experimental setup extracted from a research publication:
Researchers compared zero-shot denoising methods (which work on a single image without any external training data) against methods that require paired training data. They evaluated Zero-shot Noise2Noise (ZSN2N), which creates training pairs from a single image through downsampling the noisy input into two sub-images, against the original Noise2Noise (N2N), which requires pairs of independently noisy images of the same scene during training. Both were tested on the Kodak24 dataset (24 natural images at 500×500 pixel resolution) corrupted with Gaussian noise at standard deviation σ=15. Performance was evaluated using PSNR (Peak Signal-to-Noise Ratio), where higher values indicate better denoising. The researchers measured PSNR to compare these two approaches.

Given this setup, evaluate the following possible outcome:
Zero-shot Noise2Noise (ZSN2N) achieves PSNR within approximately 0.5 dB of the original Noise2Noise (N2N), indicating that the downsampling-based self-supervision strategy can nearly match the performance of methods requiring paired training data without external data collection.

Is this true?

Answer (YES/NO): NO